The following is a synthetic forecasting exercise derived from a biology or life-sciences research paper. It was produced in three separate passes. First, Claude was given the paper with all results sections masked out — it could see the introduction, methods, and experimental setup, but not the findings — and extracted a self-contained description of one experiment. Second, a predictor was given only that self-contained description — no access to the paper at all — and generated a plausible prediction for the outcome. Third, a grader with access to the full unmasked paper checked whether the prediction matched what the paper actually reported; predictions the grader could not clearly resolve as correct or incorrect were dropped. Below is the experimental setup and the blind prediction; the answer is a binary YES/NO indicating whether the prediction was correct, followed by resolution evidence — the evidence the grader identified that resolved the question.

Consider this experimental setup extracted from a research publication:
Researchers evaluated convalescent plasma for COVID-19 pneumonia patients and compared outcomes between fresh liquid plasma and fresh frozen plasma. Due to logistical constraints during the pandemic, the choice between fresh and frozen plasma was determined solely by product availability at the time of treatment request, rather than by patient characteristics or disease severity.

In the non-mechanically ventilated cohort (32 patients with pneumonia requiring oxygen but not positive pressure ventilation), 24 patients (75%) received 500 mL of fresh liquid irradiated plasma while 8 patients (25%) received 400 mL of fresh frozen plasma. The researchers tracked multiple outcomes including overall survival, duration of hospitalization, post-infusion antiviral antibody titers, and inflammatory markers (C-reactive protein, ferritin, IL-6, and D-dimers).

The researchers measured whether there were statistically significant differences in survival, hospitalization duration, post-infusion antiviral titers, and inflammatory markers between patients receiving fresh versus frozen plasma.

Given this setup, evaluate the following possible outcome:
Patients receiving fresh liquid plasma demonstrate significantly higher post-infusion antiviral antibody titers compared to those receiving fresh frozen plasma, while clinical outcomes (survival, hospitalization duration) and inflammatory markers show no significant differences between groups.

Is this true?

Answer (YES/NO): NO